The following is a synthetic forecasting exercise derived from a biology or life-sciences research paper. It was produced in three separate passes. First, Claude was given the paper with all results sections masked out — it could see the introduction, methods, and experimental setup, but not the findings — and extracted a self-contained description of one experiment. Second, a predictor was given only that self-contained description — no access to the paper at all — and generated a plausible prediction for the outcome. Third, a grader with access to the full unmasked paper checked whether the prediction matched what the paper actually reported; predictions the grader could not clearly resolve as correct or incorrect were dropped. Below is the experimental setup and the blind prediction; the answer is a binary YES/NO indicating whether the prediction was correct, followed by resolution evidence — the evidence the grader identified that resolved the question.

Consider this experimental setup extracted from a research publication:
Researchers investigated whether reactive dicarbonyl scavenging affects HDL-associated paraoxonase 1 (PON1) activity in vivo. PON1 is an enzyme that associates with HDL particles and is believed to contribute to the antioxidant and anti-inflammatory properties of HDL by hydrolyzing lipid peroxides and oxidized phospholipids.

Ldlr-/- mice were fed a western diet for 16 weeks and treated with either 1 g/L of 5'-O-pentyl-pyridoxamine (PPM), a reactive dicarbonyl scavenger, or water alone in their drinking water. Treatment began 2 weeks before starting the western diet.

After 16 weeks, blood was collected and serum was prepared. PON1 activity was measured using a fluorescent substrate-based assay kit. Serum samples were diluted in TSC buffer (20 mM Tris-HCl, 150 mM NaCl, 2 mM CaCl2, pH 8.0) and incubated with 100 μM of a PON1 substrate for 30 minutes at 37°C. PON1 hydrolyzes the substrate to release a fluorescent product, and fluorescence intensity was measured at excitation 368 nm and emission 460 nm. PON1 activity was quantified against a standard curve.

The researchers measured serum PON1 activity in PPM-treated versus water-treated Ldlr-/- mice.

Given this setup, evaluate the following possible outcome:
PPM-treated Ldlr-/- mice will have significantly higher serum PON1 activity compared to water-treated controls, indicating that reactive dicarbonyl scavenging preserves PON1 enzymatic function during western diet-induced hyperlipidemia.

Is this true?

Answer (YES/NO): YES